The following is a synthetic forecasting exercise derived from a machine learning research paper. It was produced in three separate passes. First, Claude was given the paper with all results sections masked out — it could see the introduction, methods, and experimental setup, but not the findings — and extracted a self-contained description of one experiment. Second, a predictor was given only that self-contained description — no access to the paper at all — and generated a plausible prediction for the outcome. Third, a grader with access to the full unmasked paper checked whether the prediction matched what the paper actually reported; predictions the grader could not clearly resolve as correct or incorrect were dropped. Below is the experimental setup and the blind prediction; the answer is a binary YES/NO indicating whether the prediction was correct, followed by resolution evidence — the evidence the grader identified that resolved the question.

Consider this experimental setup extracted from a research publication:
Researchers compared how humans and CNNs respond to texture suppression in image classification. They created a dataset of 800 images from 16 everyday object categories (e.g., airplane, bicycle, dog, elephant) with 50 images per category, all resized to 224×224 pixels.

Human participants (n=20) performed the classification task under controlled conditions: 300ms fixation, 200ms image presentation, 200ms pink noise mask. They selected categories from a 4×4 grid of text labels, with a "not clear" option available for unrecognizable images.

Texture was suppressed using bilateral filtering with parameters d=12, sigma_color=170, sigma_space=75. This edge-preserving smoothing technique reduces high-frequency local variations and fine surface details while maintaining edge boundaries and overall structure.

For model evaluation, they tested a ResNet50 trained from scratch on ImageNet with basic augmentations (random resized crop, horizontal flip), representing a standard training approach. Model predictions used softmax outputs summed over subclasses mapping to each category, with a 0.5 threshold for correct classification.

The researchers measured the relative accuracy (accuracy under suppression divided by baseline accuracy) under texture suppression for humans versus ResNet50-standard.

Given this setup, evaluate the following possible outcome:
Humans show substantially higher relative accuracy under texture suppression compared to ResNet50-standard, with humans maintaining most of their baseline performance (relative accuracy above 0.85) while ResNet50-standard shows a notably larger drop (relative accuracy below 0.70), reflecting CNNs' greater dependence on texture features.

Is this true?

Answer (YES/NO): NO